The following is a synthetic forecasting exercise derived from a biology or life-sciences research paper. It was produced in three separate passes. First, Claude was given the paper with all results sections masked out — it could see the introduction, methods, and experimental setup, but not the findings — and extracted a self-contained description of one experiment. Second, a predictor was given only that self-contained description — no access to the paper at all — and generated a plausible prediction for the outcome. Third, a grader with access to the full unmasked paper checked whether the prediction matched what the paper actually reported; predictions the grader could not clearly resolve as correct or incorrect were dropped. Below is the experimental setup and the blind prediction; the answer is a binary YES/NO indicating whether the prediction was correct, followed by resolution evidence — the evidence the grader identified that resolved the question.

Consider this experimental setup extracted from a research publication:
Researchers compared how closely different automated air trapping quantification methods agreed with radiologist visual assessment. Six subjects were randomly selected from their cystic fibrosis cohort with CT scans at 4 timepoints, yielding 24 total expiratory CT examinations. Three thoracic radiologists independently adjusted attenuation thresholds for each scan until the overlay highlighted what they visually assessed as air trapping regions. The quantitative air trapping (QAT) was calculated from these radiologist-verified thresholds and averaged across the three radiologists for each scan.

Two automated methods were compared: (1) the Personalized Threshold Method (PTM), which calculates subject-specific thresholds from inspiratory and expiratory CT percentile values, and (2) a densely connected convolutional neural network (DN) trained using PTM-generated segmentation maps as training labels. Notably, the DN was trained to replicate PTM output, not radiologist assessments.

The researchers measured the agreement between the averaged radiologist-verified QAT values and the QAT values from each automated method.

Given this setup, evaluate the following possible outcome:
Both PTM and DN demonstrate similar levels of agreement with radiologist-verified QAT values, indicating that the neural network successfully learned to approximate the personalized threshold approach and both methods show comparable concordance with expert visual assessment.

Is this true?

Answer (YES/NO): NO